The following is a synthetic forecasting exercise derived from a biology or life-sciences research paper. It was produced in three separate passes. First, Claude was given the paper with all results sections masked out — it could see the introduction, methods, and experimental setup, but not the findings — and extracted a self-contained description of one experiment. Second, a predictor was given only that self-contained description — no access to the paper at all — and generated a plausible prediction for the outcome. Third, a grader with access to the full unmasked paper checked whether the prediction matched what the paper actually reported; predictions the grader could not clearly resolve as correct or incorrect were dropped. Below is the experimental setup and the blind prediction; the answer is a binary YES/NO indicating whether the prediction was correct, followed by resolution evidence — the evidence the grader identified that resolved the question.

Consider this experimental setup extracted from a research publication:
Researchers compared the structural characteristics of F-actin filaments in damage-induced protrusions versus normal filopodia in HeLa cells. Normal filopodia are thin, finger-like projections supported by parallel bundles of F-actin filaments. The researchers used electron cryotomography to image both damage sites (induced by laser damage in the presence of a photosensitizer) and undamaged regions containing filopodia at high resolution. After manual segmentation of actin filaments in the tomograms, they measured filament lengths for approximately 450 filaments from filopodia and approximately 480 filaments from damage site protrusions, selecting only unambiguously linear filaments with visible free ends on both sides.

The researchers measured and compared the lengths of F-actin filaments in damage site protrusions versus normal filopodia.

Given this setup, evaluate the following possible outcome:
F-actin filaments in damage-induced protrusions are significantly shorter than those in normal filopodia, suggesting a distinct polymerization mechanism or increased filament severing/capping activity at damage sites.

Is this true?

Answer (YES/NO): NO